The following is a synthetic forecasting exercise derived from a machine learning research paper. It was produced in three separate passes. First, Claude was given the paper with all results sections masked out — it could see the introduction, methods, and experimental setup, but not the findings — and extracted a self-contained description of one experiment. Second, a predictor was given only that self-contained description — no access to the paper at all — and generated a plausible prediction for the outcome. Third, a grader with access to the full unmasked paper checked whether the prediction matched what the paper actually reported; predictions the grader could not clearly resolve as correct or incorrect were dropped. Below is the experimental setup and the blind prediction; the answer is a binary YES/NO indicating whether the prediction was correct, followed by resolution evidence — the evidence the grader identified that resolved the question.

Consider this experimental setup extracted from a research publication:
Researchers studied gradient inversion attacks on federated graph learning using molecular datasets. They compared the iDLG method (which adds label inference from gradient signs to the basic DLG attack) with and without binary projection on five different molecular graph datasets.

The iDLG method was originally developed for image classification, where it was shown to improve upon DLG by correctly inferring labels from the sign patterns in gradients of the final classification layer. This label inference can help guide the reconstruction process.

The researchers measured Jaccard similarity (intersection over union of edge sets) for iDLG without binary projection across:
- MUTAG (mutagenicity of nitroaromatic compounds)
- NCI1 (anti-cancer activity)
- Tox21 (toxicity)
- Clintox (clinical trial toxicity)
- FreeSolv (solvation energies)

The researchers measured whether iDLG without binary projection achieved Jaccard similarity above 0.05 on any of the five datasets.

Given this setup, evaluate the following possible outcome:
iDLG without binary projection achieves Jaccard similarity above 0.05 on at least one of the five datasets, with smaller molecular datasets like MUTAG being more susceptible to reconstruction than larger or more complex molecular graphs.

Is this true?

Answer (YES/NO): NO